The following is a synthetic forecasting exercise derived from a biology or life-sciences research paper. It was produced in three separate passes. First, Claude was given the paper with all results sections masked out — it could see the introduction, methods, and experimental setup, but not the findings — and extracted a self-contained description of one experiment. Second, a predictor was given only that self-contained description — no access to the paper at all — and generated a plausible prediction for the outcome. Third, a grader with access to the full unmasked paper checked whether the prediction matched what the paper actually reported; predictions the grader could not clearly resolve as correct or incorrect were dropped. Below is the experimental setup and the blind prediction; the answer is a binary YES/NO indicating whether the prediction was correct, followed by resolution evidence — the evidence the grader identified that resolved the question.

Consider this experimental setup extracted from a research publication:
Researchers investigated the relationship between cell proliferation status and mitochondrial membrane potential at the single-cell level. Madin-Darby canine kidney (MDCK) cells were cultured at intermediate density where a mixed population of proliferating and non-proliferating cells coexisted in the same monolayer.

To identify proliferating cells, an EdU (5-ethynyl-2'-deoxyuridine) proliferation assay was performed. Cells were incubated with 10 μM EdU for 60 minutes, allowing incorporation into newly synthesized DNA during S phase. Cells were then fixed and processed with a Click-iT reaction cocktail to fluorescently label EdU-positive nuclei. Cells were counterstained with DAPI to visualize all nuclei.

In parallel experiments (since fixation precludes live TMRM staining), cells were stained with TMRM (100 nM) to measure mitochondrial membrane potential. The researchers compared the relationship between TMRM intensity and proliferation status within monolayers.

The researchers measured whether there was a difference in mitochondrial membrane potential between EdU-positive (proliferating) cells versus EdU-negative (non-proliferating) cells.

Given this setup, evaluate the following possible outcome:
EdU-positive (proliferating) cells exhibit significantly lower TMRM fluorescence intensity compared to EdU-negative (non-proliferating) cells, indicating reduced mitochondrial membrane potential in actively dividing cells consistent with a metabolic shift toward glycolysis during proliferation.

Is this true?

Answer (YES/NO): YES